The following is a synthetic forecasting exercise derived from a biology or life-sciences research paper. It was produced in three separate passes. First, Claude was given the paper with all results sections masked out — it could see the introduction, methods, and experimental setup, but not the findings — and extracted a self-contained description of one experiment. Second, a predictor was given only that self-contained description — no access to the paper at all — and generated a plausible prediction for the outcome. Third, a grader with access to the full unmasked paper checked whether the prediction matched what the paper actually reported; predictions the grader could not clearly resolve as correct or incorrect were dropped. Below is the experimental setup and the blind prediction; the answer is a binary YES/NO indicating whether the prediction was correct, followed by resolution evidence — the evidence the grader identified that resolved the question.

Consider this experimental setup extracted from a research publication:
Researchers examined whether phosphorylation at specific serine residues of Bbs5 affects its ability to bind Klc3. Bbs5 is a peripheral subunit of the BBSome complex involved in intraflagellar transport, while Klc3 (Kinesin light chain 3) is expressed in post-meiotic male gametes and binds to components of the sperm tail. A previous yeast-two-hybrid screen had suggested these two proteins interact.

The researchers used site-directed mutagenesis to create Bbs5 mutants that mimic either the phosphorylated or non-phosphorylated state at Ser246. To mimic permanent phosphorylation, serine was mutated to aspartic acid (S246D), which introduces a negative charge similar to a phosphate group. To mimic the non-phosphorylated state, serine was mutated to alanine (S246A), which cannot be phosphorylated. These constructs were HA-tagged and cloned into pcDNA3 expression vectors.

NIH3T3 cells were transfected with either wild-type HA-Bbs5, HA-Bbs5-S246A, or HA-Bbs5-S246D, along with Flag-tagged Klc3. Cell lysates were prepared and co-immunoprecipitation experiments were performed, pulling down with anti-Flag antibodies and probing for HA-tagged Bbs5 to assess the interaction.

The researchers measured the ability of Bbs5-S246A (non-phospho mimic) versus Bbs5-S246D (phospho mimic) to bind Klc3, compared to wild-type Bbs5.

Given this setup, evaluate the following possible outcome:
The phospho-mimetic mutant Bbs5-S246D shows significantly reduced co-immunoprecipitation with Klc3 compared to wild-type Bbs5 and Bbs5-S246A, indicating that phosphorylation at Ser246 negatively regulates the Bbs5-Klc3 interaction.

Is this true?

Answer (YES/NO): YES